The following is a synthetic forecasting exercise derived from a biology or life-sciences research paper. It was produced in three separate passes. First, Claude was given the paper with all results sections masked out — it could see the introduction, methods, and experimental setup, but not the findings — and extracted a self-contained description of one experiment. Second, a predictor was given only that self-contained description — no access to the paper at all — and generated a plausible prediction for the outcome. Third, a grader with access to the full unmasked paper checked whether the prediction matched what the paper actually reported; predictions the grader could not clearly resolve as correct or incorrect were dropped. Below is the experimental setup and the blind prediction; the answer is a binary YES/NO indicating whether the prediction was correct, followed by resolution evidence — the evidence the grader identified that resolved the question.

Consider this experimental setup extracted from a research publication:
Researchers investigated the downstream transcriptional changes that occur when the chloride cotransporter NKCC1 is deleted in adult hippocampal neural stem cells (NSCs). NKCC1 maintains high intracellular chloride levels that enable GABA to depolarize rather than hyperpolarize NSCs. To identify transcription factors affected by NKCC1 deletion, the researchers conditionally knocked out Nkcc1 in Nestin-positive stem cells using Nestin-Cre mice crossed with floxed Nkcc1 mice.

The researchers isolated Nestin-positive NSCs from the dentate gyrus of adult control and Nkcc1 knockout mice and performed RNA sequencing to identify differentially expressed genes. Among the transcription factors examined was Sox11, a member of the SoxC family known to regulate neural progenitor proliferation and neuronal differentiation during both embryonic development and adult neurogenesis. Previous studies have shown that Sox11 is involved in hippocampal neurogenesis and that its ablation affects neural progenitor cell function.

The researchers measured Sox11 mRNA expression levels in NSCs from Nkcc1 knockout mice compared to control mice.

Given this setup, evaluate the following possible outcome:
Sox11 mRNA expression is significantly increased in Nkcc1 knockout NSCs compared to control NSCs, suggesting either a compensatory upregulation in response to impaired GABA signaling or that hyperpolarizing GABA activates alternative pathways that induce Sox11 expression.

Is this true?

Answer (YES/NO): NO